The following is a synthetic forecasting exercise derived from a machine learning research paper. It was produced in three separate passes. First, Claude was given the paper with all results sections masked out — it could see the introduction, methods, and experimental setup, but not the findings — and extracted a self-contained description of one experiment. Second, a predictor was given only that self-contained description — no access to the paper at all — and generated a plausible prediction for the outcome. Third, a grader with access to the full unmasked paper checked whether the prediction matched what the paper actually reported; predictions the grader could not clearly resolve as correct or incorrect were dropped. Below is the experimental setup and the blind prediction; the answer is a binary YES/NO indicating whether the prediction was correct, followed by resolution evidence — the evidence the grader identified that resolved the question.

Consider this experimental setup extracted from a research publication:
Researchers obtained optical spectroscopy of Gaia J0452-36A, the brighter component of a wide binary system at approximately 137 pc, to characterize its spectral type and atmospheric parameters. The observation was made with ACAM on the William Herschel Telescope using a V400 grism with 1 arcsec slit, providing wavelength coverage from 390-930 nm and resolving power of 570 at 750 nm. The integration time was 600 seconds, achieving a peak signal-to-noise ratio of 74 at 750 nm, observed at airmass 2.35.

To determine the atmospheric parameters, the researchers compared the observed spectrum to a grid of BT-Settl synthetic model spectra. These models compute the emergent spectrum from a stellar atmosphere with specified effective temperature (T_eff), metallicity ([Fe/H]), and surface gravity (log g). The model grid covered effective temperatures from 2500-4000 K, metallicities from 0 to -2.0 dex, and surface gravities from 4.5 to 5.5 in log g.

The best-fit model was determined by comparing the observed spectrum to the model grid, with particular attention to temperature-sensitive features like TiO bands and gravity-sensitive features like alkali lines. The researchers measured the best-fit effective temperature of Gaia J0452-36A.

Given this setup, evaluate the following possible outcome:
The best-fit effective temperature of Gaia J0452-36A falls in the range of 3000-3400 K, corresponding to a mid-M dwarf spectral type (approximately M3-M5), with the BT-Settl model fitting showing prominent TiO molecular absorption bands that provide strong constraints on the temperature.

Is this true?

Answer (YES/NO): NO